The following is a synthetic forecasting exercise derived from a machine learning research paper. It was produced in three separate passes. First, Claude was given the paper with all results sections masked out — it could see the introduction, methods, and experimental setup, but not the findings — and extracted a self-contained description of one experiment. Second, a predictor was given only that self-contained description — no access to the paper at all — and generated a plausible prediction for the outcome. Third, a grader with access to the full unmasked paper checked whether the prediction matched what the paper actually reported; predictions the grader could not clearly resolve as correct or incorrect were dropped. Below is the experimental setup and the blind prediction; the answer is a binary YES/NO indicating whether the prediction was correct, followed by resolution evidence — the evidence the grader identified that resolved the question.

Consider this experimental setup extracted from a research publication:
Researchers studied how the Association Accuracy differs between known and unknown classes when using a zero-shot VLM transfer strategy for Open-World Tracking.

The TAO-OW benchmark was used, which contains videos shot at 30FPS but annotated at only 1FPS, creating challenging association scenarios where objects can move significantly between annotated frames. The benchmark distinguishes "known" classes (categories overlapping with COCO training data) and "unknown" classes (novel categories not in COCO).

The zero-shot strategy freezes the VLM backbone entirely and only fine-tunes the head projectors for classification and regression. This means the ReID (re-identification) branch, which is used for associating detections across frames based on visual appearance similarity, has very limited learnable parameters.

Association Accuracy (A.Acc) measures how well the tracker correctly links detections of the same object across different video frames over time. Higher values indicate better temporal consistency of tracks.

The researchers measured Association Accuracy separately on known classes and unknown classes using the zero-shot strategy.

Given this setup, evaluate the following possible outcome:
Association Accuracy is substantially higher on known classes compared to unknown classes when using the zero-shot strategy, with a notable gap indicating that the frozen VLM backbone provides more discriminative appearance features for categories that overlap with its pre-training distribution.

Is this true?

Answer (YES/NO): YES